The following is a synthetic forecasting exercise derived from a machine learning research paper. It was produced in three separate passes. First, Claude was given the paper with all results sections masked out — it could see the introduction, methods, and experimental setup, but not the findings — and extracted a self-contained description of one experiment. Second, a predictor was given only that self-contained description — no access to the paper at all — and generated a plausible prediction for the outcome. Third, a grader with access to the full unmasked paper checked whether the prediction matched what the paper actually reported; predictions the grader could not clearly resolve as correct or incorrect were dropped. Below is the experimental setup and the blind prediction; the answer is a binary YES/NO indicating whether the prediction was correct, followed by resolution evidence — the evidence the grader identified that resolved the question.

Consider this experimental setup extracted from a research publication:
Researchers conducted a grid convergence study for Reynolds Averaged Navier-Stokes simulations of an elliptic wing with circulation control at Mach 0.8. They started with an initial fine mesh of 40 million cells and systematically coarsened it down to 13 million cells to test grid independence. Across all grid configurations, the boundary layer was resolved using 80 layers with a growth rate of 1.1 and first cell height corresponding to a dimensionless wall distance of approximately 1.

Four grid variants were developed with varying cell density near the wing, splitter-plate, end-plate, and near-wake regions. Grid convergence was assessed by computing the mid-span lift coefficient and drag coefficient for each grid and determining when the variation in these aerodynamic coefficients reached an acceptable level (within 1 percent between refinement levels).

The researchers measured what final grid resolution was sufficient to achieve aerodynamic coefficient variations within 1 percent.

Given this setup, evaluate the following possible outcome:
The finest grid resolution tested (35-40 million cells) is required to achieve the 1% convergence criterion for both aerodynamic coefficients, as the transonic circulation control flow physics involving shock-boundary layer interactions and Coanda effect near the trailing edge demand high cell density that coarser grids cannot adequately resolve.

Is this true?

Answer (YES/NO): NO